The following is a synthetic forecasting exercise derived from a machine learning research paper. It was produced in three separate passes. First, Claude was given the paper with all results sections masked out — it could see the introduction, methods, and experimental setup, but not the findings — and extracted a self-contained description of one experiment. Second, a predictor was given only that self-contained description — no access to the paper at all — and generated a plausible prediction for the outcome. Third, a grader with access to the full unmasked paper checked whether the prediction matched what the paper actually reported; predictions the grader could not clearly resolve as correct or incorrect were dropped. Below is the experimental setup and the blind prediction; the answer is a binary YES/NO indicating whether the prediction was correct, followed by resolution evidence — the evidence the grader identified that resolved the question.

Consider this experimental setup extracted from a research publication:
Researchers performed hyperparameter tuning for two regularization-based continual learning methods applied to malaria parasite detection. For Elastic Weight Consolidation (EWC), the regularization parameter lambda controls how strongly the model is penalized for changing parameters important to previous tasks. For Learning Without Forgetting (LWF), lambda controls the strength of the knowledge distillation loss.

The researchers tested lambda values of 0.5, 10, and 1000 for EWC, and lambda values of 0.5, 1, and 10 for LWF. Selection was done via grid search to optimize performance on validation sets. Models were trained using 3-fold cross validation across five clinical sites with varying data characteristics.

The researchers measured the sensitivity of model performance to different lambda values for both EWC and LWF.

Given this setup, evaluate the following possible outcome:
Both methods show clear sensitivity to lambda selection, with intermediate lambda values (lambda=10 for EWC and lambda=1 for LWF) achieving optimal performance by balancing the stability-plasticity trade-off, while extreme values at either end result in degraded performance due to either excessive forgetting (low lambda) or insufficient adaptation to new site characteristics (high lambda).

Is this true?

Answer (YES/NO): NO